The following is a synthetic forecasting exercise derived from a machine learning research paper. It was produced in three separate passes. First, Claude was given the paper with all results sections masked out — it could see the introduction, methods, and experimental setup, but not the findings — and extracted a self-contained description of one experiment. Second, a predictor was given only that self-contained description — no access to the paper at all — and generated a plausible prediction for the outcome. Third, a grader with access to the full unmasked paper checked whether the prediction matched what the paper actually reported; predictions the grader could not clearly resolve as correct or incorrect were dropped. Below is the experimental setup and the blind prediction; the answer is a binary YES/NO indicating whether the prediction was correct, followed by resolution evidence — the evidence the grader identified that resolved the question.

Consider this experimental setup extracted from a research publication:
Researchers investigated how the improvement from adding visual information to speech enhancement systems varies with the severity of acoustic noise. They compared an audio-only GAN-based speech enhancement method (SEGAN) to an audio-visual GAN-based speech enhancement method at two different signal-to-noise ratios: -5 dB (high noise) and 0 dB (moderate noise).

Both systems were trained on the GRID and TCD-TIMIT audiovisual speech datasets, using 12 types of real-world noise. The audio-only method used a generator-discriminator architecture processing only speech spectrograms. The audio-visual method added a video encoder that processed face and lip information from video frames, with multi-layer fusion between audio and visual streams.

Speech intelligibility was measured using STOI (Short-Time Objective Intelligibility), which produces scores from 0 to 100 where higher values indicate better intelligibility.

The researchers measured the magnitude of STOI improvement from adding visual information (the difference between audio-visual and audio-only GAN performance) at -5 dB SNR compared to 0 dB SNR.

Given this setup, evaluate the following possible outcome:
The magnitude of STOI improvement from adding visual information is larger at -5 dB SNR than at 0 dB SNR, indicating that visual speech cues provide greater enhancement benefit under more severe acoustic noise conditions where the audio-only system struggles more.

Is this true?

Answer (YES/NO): YES